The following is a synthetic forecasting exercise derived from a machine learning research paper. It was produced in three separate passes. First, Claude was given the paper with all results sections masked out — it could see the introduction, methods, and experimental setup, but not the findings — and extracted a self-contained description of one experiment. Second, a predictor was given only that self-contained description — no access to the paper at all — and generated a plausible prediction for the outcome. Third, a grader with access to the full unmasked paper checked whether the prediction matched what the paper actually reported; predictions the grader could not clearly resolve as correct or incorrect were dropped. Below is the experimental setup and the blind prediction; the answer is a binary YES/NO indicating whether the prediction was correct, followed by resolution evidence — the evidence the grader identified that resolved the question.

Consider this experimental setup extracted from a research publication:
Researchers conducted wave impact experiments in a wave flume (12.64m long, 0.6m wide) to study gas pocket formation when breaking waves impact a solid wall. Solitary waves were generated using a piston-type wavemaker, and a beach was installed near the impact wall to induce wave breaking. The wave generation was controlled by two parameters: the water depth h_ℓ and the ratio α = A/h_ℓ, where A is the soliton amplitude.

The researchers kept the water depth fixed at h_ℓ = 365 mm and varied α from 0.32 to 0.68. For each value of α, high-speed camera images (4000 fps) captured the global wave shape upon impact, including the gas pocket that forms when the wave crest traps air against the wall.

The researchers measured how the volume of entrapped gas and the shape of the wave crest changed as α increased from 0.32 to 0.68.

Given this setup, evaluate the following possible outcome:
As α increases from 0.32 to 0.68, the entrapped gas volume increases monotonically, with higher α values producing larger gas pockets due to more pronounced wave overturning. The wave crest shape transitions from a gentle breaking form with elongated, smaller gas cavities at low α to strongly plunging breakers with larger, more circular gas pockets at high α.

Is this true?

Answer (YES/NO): NO